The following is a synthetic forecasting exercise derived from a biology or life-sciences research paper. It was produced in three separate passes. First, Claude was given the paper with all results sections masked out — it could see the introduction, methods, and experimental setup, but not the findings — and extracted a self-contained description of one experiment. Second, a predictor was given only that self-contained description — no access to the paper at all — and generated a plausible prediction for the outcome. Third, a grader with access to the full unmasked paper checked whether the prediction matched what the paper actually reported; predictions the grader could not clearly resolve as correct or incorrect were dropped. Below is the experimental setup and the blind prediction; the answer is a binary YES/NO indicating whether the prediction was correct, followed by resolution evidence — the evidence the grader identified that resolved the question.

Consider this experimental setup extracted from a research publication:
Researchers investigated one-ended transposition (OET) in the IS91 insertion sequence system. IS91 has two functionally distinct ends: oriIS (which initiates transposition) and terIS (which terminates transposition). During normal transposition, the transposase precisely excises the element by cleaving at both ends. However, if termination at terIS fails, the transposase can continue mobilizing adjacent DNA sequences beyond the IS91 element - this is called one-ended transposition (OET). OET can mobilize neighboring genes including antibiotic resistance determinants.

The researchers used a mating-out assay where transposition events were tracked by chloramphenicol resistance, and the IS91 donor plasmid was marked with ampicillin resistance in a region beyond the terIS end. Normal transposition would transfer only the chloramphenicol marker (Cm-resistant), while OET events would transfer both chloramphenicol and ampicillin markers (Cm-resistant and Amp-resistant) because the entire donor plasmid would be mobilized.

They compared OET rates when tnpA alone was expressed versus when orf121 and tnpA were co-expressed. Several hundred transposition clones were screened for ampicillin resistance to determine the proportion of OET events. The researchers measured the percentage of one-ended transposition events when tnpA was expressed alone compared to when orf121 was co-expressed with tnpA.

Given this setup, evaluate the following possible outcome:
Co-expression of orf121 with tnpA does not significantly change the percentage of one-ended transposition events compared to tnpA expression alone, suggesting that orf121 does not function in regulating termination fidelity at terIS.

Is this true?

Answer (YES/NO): NO